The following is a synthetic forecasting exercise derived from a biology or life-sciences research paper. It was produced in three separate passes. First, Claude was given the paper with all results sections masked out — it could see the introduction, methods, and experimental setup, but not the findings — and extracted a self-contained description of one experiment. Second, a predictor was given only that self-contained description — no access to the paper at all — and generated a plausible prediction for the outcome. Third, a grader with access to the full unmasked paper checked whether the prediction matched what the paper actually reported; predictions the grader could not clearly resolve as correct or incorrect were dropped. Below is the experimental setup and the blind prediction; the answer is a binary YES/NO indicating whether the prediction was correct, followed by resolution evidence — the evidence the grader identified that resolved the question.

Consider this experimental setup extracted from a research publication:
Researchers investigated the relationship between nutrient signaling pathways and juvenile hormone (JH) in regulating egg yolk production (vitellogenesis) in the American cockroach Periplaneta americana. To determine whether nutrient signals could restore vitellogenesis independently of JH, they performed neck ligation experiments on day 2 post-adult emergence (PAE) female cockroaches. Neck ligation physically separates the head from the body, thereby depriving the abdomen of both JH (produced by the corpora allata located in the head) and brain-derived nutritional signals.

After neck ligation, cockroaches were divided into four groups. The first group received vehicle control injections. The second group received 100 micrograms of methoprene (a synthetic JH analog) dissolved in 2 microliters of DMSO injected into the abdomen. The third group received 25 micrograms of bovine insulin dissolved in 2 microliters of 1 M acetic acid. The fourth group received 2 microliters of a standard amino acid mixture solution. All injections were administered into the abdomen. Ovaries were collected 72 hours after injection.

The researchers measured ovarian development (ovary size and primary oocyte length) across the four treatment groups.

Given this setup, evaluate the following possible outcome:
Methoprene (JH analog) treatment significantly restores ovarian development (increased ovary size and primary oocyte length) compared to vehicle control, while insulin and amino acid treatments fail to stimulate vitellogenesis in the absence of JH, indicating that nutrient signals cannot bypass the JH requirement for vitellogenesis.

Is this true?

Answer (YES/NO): YES